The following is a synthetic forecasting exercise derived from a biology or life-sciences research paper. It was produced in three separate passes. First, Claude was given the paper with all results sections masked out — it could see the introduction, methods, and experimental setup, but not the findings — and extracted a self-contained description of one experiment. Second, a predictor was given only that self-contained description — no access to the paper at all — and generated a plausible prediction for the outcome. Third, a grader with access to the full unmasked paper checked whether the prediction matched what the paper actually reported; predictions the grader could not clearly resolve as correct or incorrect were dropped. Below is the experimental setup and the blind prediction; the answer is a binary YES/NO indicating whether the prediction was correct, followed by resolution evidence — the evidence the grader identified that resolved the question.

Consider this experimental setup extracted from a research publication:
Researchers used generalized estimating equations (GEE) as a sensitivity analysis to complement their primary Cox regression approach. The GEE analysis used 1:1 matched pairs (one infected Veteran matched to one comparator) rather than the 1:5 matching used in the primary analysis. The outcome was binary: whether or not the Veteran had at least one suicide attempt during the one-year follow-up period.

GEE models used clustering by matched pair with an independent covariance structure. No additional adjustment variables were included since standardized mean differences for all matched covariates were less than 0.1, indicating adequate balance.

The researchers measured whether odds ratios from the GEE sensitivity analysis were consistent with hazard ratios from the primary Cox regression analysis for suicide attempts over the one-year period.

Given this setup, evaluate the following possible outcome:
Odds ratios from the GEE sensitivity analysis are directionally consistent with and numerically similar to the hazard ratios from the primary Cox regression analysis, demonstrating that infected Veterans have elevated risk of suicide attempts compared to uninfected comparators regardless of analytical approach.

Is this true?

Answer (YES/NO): YES